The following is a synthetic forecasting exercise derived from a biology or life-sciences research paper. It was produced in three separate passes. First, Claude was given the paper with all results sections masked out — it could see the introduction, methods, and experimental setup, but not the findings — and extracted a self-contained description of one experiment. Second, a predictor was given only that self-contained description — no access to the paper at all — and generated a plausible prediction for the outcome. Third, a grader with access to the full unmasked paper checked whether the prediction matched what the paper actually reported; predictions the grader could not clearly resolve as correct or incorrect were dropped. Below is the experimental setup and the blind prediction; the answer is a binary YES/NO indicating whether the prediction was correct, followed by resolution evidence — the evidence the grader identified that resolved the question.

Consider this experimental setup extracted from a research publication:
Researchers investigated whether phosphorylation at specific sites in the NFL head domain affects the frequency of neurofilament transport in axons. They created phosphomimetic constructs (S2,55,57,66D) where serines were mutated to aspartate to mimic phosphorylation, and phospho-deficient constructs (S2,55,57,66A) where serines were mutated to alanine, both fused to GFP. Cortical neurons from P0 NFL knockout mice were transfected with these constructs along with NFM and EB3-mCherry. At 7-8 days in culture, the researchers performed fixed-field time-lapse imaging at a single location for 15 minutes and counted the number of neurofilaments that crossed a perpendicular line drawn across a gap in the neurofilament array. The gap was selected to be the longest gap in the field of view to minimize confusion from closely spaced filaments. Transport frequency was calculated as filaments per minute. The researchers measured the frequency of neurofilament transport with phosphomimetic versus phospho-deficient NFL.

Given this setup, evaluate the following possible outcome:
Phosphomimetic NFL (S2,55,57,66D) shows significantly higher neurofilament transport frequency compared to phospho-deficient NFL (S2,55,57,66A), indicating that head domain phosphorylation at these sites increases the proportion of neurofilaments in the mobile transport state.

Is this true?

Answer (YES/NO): YES